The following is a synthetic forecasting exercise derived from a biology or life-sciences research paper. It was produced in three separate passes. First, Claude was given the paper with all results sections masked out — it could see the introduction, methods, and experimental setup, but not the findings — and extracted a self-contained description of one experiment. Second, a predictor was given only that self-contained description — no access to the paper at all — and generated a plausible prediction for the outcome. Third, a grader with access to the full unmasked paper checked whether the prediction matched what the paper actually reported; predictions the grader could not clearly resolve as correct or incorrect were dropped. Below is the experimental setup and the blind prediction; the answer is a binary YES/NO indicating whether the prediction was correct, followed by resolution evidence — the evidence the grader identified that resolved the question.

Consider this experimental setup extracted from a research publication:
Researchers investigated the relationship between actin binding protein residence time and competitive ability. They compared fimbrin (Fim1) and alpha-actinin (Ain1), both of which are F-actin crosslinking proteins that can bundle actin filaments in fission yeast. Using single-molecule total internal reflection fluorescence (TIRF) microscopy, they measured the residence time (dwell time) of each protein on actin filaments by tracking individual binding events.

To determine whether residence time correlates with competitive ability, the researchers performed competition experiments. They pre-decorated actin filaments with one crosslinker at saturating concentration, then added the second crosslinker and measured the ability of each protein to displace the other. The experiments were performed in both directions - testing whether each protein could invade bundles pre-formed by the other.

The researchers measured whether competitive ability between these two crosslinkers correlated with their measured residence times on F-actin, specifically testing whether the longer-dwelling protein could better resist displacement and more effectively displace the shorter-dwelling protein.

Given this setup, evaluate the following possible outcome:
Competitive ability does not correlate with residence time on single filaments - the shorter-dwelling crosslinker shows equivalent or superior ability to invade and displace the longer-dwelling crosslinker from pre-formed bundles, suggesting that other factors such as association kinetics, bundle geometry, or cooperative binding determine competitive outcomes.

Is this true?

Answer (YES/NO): NO